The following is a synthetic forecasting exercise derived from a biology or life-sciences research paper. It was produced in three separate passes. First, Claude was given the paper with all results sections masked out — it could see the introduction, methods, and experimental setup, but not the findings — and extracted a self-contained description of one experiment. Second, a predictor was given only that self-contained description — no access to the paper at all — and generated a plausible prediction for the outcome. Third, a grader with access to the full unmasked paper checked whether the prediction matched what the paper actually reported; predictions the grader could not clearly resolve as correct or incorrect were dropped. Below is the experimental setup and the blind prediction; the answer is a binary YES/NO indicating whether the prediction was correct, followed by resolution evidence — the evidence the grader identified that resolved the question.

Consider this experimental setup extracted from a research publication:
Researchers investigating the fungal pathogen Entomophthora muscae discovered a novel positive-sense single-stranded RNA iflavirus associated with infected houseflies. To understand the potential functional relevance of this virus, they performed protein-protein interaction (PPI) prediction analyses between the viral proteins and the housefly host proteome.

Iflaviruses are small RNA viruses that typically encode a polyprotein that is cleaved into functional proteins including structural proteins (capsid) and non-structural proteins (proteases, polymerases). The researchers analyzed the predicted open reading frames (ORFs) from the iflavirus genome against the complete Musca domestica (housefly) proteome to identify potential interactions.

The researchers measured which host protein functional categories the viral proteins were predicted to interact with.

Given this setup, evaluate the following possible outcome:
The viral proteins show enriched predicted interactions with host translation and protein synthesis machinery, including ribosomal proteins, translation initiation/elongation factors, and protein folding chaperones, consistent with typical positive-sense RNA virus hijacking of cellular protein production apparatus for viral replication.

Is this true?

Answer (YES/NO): NO